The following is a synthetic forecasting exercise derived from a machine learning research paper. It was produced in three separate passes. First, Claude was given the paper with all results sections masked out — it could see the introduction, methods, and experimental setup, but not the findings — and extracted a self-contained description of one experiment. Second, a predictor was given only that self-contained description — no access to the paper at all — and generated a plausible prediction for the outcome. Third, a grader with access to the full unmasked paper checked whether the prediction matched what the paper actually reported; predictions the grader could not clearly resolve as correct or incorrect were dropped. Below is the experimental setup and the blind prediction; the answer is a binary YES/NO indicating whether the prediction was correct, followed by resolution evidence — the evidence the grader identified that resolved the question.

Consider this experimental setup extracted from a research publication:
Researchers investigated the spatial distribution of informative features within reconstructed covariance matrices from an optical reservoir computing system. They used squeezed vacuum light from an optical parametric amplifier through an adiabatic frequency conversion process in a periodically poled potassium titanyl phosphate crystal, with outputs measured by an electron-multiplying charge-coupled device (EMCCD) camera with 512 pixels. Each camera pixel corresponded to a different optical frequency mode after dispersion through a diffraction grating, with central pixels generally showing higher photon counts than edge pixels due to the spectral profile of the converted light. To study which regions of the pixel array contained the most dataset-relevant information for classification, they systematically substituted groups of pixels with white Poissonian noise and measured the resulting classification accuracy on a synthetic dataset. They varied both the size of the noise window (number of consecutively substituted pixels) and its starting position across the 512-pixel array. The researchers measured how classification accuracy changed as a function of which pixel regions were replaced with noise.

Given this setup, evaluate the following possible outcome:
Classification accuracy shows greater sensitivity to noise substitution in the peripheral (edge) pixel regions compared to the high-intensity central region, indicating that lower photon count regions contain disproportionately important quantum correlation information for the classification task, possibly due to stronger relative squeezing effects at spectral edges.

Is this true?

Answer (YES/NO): NO